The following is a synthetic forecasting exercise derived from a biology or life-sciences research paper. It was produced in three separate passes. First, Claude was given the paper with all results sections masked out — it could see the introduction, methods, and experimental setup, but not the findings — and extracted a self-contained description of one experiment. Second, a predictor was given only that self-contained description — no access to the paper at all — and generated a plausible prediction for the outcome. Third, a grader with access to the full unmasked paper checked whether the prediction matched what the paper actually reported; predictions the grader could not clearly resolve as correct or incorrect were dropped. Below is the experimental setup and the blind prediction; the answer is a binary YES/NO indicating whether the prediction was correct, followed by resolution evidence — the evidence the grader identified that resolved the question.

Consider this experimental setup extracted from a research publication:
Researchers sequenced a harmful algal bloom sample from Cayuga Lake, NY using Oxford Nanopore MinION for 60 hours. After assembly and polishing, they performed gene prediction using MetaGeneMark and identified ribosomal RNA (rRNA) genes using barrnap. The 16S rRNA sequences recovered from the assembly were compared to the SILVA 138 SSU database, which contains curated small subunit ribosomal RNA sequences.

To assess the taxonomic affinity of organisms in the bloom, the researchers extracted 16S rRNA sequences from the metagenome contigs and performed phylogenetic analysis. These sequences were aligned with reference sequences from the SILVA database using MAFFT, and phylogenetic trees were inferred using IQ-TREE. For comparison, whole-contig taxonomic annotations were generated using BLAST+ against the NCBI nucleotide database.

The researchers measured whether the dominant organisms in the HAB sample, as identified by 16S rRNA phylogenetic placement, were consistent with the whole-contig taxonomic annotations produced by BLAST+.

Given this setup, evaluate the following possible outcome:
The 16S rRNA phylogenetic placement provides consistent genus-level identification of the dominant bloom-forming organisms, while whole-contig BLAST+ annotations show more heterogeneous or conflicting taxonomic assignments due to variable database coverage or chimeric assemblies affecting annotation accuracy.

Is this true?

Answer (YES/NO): NO